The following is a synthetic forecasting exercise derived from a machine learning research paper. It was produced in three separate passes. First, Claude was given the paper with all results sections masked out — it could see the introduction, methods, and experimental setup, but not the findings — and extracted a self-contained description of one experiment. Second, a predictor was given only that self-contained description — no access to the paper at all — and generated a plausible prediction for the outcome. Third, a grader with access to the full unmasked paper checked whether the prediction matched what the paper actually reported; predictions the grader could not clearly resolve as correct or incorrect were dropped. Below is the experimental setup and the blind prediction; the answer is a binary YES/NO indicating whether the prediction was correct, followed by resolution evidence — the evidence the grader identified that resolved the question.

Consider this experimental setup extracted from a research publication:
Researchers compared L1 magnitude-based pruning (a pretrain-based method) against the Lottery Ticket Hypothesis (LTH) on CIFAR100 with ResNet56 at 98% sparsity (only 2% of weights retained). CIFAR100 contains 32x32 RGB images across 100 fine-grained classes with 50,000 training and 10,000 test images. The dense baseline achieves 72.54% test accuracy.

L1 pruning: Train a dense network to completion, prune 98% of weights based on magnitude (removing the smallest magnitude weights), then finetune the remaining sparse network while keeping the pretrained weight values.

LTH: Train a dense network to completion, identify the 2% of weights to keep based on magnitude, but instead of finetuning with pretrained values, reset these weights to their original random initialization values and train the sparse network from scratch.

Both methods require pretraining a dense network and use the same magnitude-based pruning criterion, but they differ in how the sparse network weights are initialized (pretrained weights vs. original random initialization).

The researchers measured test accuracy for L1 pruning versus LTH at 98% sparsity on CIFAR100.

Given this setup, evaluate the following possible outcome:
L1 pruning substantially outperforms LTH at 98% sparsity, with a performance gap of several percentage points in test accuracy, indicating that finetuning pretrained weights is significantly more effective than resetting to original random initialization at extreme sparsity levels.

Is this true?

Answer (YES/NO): NO